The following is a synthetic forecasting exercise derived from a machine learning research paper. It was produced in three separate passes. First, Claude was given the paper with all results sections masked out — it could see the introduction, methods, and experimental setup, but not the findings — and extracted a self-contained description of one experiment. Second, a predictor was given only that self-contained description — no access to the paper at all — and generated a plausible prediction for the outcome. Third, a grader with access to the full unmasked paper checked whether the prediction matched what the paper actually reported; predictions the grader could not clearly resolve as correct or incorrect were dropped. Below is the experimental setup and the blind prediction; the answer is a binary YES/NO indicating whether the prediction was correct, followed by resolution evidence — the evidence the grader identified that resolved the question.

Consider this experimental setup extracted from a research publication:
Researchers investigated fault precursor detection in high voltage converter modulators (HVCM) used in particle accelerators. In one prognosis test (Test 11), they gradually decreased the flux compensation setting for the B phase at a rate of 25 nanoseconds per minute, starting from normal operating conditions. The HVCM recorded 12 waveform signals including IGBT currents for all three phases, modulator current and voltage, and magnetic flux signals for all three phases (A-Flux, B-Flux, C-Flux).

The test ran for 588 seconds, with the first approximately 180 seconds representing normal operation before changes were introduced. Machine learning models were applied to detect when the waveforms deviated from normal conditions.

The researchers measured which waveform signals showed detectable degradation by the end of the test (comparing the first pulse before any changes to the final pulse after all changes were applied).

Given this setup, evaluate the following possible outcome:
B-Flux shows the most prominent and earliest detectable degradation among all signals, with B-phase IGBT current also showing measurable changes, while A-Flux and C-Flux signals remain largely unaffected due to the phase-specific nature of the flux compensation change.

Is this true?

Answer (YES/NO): NO